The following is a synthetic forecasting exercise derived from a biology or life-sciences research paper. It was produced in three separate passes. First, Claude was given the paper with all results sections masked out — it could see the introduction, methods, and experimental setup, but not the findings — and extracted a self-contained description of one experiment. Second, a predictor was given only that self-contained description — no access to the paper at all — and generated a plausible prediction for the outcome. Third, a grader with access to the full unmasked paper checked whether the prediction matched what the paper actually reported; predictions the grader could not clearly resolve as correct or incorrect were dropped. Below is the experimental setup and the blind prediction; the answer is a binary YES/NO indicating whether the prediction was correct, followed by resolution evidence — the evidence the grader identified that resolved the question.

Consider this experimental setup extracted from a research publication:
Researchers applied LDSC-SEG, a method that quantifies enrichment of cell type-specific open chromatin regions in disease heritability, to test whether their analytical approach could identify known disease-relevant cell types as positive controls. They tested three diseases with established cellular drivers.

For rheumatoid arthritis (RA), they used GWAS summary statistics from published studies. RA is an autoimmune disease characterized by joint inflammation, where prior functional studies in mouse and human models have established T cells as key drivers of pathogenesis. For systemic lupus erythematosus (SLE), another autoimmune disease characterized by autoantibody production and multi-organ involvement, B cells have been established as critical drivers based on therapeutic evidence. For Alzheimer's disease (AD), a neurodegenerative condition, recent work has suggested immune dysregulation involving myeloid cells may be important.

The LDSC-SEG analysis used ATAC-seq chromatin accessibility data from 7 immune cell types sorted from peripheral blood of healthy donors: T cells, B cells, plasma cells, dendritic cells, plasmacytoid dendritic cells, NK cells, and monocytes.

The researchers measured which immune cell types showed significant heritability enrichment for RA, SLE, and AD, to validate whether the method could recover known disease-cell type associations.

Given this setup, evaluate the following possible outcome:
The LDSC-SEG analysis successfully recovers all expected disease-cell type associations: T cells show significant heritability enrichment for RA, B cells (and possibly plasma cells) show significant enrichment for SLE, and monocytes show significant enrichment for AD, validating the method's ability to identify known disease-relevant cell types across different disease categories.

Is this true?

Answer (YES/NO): NO